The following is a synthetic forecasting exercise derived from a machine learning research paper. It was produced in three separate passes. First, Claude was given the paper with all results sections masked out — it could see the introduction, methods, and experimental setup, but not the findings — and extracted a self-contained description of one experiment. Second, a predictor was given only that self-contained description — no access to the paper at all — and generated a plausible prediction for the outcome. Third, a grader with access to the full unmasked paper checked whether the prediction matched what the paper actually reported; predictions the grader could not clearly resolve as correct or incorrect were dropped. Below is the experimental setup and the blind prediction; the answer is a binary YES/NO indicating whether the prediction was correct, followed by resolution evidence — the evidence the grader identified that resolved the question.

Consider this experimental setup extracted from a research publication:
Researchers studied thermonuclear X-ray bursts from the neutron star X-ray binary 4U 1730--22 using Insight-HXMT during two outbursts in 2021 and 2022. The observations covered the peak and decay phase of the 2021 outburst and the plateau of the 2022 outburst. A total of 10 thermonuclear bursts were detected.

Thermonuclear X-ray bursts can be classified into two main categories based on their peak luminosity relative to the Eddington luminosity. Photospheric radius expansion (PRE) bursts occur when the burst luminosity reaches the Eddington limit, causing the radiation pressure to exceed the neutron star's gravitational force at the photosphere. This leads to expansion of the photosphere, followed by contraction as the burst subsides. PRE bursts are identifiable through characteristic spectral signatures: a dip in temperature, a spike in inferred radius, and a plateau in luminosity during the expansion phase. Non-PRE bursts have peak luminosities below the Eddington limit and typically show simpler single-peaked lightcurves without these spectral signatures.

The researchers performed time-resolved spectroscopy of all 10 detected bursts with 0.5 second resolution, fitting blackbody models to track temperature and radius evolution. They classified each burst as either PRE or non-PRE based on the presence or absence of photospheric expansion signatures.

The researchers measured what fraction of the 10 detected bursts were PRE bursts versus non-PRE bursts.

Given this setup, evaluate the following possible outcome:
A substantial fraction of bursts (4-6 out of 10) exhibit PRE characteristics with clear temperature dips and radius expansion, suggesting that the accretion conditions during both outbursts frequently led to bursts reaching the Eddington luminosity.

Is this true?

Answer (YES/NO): NO